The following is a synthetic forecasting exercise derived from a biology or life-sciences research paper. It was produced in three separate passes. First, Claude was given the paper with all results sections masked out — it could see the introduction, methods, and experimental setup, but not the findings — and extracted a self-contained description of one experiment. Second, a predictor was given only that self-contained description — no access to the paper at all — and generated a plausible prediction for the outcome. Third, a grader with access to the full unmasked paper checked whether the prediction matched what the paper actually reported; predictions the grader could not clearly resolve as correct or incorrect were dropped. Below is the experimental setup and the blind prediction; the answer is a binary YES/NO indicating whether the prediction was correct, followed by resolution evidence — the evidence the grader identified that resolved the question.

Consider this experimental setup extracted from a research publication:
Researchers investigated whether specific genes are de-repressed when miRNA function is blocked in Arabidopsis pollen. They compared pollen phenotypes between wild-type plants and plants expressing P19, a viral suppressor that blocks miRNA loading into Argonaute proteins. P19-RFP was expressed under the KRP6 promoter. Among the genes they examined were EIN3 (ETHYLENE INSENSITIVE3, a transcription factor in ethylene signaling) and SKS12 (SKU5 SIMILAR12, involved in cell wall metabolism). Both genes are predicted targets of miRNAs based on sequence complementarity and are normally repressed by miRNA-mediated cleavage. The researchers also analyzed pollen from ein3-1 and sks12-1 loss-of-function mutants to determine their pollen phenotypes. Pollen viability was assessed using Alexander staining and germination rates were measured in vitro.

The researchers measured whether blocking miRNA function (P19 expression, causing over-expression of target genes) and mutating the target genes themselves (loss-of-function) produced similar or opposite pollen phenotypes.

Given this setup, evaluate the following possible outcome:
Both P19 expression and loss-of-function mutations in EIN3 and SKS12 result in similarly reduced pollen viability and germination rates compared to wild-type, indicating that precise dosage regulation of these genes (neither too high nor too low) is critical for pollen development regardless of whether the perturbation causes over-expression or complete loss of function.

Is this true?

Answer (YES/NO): NO